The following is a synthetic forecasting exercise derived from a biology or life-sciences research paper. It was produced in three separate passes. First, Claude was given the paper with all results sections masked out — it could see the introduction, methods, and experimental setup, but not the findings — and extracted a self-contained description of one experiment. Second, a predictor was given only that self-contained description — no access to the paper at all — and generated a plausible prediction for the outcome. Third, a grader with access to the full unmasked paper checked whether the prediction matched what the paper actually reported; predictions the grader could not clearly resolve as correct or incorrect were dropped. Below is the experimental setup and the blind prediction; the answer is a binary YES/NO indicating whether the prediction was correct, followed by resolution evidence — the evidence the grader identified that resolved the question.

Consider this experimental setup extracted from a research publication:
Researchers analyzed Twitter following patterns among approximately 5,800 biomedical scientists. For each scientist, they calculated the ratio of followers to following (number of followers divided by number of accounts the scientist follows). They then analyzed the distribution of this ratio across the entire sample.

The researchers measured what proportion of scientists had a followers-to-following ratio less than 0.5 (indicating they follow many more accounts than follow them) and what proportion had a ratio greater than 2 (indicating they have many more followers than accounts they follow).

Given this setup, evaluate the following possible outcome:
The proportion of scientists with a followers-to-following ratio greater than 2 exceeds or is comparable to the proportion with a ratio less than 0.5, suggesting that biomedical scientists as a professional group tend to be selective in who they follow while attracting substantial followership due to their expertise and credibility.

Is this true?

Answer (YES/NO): YES